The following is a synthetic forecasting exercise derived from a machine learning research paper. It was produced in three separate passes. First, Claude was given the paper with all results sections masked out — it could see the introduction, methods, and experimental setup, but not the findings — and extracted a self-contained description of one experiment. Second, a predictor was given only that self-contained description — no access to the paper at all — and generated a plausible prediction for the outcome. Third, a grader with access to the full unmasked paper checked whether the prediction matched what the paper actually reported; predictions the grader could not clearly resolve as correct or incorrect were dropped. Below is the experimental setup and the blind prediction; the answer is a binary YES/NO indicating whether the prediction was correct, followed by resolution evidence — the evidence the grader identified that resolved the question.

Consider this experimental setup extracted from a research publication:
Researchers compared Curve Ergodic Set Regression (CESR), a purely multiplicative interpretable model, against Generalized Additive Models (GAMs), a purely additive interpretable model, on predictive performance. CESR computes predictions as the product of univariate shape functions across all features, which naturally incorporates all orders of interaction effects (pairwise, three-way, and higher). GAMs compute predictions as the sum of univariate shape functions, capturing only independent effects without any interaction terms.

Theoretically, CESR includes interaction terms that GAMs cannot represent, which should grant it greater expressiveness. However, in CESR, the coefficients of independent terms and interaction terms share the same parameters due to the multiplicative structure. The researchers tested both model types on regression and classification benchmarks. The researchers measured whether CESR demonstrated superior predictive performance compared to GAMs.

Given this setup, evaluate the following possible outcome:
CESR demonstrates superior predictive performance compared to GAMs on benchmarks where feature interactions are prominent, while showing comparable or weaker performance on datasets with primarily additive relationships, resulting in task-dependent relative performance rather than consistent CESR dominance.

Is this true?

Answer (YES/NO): NO